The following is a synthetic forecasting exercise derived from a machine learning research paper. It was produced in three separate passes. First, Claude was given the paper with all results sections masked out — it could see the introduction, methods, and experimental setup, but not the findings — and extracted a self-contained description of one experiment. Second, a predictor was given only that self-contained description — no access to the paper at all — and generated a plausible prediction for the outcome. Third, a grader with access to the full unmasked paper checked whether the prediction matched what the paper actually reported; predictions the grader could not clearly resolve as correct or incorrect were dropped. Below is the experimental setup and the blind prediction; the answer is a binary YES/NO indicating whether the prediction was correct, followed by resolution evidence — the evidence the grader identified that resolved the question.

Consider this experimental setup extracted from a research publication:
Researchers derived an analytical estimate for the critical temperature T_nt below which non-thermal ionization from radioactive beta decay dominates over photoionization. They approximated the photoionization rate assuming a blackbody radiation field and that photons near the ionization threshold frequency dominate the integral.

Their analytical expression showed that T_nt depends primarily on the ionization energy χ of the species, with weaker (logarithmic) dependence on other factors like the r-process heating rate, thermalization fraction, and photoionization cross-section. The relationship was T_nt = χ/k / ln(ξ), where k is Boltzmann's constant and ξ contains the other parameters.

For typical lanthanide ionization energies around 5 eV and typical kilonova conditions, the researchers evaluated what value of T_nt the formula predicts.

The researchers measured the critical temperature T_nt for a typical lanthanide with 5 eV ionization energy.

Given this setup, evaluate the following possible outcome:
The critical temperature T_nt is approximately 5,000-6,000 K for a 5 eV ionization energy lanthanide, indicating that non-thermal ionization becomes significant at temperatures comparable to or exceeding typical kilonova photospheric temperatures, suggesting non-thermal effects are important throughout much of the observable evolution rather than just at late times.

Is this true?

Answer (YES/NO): NO